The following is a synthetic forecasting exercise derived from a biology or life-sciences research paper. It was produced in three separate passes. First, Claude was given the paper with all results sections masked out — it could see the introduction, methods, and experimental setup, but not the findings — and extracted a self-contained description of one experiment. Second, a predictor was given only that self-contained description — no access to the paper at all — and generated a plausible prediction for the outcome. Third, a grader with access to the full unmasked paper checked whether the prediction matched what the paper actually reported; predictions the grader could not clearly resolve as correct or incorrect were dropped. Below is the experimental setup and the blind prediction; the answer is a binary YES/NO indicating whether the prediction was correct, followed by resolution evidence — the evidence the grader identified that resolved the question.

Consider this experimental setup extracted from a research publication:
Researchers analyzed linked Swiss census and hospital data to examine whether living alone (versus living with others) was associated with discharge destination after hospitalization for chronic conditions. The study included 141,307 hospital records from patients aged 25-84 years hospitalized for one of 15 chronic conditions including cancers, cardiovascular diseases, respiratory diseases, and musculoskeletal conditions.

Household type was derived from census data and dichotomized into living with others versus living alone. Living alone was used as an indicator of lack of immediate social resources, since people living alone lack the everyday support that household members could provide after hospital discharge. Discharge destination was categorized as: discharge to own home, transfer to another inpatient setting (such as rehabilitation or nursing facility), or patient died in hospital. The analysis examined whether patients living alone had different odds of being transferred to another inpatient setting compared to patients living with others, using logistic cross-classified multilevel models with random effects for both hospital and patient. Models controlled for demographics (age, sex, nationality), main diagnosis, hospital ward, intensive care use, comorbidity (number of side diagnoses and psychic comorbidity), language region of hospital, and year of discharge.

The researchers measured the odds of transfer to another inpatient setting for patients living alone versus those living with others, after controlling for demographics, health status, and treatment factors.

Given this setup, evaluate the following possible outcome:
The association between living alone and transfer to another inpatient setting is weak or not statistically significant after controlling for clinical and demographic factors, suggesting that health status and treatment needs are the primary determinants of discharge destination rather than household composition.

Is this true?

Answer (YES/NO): NO